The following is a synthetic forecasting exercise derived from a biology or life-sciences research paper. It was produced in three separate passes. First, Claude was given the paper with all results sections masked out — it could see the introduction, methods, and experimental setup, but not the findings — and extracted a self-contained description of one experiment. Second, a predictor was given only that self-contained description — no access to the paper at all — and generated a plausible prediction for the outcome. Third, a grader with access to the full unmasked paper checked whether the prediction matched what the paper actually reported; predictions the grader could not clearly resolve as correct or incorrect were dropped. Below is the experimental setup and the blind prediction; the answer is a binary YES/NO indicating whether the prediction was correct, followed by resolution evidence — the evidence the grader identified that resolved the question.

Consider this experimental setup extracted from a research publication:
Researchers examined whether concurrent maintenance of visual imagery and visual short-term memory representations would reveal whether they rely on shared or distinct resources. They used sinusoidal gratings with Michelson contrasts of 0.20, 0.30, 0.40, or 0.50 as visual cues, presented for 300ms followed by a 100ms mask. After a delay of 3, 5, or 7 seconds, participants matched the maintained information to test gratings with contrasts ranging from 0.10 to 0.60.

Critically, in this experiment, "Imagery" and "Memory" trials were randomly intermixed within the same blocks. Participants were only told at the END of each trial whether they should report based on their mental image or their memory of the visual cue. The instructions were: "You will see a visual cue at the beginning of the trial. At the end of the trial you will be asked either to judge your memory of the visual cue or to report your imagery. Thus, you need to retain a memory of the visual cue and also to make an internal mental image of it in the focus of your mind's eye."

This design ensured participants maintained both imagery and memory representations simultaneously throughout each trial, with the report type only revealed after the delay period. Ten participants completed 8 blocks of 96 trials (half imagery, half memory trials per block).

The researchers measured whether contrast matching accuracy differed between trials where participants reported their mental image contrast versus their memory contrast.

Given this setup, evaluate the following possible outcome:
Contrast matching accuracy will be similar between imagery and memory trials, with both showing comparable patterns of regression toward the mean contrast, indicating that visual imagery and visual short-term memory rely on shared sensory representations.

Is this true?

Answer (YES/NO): NO